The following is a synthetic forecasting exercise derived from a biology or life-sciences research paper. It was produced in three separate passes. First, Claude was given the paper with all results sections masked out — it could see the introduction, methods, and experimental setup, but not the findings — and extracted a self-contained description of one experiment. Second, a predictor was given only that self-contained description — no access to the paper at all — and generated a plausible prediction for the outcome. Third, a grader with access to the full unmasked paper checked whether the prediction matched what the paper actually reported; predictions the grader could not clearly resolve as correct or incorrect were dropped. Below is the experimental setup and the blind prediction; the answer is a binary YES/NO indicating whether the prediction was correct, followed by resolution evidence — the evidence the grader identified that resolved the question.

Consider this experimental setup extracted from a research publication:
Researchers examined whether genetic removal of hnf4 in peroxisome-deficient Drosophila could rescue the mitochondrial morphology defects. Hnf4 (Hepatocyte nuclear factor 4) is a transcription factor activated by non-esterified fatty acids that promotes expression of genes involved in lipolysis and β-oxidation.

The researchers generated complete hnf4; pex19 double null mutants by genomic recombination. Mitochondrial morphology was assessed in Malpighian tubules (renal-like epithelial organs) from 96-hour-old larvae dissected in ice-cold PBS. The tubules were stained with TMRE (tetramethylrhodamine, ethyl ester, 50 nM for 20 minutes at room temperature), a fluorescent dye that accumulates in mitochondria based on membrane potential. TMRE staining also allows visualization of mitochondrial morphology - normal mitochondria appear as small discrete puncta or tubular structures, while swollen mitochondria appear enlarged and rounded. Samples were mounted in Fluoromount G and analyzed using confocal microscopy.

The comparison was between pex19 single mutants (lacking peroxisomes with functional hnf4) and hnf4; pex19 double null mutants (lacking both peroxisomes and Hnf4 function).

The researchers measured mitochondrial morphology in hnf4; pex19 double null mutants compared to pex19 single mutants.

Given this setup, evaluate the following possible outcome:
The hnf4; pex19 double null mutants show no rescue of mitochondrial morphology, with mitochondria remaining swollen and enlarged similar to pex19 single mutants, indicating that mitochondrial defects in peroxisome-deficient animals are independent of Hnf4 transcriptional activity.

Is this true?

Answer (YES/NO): NO